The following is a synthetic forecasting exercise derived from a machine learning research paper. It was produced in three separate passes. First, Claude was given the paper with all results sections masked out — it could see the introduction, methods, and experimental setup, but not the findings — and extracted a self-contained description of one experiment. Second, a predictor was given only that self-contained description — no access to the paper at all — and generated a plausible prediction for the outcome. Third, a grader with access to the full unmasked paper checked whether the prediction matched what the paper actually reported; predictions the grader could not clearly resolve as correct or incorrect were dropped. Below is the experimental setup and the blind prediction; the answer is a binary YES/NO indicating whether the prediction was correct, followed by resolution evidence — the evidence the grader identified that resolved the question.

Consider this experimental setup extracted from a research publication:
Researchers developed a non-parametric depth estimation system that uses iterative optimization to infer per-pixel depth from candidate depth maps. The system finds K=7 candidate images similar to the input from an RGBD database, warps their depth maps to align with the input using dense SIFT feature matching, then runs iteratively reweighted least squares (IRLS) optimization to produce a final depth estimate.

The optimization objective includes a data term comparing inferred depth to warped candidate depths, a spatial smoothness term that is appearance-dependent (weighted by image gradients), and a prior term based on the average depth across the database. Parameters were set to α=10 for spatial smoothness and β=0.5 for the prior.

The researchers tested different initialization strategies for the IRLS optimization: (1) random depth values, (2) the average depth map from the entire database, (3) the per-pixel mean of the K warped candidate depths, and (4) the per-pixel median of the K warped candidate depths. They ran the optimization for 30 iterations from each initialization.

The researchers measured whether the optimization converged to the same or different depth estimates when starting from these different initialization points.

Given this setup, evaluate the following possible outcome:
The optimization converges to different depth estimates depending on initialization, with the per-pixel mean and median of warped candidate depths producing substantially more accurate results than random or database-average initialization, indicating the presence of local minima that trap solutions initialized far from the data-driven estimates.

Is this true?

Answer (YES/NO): NO